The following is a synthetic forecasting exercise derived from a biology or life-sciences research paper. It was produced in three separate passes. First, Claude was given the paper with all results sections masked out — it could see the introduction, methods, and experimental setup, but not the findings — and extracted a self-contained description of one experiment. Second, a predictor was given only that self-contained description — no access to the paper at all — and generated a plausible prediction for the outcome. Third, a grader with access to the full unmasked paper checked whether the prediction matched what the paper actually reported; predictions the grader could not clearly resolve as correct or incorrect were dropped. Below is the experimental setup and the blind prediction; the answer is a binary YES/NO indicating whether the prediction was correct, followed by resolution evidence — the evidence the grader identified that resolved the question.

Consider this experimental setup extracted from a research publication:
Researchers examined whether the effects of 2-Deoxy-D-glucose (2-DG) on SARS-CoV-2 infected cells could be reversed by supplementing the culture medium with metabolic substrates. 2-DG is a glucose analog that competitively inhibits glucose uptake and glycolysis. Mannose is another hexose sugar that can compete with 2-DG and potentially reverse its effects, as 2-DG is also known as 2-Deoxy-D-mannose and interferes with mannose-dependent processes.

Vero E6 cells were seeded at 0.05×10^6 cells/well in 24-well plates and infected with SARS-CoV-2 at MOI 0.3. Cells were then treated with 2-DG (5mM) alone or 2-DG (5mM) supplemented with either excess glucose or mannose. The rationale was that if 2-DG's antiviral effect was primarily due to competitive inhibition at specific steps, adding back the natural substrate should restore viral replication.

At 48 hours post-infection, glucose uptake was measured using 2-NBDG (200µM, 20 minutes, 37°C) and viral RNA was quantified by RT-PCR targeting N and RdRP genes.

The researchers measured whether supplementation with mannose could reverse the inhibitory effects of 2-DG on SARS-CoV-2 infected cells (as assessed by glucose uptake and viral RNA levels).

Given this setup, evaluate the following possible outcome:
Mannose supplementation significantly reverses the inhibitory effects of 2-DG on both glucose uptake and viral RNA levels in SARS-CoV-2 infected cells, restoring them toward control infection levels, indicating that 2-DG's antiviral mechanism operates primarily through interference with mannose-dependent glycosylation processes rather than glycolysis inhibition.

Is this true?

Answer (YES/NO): NO